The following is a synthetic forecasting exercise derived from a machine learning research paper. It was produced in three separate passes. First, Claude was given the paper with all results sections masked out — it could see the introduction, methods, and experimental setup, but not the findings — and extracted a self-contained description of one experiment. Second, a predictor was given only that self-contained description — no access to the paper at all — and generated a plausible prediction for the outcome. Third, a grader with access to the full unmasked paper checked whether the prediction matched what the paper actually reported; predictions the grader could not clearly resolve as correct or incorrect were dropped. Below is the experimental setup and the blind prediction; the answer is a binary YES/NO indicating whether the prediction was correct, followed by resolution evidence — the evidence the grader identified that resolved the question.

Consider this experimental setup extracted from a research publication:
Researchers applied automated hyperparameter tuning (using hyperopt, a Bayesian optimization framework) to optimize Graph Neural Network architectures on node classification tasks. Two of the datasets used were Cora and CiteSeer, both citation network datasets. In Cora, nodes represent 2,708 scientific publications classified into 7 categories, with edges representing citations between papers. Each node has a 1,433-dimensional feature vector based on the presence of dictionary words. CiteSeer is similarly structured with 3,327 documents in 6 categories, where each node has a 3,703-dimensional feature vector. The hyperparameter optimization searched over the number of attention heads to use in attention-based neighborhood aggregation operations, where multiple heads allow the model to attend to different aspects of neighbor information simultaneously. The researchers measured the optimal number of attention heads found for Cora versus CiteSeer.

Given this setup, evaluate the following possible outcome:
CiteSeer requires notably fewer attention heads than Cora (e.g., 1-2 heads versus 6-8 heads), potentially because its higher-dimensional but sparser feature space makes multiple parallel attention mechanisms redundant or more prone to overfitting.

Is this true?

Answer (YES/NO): YES